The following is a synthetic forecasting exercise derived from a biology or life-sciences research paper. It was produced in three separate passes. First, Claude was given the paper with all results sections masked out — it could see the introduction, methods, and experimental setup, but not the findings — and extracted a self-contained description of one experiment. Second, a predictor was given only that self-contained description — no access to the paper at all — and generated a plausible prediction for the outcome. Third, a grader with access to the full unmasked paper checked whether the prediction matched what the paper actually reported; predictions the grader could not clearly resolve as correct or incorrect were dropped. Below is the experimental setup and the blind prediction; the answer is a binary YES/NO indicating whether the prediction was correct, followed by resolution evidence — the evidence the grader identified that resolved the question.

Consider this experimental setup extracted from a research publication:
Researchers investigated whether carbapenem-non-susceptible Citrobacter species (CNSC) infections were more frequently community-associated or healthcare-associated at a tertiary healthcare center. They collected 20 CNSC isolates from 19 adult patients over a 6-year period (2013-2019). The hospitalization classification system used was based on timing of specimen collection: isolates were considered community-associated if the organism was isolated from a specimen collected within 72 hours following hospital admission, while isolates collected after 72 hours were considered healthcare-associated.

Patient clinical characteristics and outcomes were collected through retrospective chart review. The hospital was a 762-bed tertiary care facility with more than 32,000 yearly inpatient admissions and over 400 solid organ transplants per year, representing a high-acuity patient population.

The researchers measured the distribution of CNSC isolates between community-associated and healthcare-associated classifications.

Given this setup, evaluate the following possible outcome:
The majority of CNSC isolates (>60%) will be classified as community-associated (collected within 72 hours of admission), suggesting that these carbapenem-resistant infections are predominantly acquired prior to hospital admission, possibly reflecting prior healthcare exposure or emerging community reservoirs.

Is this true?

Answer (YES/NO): NO